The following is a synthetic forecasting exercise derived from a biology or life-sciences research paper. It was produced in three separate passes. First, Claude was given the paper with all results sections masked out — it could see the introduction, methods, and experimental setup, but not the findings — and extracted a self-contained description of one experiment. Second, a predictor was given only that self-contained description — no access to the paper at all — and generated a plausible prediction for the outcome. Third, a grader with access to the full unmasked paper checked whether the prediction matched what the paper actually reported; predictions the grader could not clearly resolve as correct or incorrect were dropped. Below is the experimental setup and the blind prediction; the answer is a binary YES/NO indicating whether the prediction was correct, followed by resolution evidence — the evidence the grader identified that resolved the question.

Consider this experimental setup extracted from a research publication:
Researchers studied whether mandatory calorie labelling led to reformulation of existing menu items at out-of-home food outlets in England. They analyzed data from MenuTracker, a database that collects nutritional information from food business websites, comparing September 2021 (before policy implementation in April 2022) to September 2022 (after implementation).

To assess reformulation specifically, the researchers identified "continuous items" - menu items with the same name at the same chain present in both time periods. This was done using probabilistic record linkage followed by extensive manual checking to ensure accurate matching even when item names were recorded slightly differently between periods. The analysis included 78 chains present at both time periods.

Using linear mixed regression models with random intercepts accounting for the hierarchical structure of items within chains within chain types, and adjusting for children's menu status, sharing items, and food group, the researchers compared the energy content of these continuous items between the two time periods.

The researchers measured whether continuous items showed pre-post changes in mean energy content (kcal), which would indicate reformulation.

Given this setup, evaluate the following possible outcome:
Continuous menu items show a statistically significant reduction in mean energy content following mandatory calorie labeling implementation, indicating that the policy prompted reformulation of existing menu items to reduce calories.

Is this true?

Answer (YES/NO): NO